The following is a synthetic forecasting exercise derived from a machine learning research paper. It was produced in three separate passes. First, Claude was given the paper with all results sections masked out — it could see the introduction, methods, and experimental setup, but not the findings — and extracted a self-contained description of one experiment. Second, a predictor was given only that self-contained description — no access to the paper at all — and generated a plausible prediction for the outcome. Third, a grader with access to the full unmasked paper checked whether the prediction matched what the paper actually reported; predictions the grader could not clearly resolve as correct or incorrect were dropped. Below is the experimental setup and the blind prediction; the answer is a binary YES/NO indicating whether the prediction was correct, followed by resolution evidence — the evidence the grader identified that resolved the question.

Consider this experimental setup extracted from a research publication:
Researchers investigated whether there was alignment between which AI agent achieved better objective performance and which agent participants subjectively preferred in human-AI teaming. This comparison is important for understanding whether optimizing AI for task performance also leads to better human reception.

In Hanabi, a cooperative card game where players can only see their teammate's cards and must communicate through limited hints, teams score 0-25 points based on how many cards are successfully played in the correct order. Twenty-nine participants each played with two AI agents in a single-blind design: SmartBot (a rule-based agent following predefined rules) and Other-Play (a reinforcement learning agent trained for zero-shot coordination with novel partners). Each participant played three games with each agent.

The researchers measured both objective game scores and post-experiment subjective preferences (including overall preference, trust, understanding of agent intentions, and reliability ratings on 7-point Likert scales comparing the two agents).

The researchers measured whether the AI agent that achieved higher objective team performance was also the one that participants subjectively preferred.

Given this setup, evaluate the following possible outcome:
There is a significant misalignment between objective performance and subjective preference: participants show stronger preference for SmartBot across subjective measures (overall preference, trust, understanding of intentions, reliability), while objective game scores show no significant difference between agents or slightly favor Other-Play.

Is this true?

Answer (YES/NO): YES